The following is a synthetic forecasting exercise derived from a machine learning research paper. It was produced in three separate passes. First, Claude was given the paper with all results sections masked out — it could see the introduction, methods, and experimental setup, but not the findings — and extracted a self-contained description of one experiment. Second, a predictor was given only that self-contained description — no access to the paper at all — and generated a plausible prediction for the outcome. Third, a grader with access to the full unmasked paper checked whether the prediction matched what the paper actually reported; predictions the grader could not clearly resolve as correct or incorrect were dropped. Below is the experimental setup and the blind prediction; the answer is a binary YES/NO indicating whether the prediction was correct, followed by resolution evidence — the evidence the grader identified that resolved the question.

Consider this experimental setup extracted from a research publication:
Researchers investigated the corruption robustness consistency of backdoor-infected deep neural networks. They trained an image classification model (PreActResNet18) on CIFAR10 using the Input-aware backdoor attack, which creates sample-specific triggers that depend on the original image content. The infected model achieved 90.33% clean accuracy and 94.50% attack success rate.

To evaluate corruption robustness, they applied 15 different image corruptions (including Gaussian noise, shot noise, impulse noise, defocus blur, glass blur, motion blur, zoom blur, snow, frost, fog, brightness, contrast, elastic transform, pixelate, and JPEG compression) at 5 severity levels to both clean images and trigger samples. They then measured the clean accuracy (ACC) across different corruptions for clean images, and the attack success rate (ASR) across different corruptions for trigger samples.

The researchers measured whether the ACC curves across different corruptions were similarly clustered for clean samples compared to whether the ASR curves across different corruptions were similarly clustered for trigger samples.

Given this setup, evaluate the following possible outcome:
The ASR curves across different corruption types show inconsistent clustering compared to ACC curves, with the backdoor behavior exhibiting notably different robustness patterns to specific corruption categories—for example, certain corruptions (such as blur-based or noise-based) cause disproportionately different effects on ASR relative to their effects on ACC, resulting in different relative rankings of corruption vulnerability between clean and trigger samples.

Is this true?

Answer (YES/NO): YES